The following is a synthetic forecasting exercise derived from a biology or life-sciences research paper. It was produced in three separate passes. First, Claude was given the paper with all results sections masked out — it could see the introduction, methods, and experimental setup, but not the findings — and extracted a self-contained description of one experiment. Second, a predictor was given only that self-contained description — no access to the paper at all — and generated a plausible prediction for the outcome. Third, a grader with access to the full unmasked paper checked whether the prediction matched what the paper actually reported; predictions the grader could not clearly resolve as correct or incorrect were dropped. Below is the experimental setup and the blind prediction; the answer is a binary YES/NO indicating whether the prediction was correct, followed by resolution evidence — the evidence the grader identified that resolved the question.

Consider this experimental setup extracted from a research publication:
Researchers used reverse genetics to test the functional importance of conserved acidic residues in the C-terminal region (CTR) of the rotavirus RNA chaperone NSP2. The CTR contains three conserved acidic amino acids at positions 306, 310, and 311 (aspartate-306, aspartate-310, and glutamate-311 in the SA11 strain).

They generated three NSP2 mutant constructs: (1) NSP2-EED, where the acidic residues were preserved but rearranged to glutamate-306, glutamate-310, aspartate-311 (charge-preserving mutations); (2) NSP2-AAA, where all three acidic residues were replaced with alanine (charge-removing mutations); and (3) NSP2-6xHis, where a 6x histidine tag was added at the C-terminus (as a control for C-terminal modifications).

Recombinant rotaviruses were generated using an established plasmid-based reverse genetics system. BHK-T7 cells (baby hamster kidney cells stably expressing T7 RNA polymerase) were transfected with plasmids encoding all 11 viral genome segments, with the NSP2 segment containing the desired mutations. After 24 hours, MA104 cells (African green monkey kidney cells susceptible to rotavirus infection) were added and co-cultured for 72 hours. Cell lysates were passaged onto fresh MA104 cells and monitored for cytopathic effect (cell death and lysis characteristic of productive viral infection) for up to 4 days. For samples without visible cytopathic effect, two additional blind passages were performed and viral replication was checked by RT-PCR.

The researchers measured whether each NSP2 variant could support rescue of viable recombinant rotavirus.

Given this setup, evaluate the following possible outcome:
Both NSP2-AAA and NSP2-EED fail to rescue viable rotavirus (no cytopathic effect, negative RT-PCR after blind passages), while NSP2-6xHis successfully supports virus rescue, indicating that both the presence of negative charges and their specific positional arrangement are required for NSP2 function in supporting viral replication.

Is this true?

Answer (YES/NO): NO